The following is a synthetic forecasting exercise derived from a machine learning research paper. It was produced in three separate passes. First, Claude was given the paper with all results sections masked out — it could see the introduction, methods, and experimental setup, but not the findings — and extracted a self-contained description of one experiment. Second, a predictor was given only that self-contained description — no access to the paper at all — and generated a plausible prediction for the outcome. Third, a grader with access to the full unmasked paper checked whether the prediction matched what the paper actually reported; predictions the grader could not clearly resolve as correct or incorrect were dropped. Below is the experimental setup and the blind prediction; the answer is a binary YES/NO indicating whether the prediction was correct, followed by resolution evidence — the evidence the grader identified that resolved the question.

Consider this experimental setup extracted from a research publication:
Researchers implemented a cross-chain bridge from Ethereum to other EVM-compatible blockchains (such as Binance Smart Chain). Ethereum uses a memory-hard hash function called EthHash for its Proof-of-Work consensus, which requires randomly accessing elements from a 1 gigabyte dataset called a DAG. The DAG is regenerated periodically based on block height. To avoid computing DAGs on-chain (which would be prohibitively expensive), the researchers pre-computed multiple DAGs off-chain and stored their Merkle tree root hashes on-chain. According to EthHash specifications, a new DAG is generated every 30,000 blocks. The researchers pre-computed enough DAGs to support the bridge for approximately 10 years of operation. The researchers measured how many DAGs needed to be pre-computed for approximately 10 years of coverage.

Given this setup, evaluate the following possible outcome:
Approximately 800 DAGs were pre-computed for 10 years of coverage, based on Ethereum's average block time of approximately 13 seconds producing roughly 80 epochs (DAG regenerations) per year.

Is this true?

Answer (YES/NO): NO